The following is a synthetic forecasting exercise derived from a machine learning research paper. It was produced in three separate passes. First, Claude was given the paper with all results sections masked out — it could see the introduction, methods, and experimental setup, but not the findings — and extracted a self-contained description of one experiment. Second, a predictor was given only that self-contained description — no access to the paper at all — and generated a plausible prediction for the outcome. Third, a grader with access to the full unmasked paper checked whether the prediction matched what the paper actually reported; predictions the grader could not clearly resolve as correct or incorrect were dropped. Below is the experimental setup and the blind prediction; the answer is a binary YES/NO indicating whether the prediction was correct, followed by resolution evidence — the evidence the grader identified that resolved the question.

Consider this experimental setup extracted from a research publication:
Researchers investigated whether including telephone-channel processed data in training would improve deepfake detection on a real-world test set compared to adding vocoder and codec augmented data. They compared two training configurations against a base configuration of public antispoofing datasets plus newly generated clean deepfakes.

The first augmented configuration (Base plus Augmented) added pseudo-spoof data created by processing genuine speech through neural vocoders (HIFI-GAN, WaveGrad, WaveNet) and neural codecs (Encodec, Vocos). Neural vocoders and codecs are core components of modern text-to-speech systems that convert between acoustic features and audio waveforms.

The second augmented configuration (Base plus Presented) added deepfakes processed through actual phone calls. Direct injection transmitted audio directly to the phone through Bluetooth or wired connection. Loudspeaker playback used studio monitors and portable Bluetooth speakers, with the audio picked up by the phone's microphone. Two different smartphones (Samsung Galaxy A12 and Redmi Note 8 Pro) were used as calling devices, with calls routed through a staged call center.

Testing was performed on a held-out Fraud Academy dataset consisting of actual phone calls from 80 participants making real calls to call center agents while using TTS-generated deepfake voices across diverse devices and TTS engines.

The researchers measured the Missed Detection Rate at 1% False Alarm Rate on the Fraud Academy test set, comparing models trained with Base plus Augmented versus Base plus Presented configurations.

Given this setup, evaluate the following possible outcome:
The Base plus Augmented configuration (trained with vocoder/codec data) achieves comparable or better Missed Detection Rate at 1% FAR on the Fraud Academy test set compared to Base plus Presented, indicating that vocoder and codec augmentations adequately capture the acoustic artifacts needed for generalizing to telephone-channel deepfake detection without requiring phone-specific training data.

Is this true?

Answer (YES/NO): NO